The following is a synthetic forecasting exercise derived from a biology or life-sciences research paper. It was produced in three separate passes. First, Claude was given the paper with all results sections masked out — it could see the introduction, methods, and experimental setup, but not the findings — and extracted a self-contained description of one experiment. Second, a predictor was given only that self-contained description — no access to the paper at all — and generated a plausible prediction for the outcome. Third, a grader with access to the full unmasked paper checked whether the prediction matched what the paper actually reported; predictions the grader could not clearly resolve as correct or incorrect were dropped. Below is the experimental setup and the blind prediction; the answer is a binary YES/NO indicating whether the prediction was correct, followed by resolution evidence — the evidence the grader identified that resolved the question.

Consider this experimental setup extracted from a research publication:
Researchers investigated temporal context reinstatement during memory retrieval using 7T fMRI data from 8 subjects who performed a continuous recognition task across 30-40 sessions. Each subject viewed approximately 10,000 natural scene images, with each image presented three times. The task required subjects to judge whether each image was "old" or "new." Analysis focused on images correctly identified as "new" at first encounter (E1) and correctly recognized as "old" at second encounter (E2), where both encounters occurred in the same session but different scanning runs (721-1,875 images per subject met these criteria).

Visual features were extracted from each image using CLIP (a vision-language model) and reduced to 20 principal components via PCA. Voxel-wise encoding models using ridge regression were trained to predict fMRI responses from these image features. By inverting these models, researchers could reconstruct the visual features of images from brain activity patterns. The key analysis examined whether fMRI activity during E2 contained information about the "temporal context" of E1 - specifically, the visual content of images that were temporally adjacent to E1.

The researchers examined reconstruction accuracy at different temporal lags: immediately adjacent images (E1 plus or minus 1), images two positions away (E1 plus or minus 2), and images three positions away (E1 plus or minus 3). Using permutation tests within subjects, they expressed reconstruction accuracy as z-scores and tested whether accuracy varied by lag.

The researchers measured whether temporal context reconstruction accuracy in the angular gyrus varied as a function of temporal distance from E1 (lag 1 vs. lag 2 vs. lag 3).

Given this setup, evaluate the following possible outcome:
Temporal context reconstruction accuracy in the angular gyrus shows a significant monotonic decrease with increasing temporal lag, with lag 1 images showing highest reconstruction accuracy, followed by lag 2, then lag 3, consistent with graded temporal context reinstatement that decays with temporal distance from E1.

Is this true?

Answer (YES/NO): NO